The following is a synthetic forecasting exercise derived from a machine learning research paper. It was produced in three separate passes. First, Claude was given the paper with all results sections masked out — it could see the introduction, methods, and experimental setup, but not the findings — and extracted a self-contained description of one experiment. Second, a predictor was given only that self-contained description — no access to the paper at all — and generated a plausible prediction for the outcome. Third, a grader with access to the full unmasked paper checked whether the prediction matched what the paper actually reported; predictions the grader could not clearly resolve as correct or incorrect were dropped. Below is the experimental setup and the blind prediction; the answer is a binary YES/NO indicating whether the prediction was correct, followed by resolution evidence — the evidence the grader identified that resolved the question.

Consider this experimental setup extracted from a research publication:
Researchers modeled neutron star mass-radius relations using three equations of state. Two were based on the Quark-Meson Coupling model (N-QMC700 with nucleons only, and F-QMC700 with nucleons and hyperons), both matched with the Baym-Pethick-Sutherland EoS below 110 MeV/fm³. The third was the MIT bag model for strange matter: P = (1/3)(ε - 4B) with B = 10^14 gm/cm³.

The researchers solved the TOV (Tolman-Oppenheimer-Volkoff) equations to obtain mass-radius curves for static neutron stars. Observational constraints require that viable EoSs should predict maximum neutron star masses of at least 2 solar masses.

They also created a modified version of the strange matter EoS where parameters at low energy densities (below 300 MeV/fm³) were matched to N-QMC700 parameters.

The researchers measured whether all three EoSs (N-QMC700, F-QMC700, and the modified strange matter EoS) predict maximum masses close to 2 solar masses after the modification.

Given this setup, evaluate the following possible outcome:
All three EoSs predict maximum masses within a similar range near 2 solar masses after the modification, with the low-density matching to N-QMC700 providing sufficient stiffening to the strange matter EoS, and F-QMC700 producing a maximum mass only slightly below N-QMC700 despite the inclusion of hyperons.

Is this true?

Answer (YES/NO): YES